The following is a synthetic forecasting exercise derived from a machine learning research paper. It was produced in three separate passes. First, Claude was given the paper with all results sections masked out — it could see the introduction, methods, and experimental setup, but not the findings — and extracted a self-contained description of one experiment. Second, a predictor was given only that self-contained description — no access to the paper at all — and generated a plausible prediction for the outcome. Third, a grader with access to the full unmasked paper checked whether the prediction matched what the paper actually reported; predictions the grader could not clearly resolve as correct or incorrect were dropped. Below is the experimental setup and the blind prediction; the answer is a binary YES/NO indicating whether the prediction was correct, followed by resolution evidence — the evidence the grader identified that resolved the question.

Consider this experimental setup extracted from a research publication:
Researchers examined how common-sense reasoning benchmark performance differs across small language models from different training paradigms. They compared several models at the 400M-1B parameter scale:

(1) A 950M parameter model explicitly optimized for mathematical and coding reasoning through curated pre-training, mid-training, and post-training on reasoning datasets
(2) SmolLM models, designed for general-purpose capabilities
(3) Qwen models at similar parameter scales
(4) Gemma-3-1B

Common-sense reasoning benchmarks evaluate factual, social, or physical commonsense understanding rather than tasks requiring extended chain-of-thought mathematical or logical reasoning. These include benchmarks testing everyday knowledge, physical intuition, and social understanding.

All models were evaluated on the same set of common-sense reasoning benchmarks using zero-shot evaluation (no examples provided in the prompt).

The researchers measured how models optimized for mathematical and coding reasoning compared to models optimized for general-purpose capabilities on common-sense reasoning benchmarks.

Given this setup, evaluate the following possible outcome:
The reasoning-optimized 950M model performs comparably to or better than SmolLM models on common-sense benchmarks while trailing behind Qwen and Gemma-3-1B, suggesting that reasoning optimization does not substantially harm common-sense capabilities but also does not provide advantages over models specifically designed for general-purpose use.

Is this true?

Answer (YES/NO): NO